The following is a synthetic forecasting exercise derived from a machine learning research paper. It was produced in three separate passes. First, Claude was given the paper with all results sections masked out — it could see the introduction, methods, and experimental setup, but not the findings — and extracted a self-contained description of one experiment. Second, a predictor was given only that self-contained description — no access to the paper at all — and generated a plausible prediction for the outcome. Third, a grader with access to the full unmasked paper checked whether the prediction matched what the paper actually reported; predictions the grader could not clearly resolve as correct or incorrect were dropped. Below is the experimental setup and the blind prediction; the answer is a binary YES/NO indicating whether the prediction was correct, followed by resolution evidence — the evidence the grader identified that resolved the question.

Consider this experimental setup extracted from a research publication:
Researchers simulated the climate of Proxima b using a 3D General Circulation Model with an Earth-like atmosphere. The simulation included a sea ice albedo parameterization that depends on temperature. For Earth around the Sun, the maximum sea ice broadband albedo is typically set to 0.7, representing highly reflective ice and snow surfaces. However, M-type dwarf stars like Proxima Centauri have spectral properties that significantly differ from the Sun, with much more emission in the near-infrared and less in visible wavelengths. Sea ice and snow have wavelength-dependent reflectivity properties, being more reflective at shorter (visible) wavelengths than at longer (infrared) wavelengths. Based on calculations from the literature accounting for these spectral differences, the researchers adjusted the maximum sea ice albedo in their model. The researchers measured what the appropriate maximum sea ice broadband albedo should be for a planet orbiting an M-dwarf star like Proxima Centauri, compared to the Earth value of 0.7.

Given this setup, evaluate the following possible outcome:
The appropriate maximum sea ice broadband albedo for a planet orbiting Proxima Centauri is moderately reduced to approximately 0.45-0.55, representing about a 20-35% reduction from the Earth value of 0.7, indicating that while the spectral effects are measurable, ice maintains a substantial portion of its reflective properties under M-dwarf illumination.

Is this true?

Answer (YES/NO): NO